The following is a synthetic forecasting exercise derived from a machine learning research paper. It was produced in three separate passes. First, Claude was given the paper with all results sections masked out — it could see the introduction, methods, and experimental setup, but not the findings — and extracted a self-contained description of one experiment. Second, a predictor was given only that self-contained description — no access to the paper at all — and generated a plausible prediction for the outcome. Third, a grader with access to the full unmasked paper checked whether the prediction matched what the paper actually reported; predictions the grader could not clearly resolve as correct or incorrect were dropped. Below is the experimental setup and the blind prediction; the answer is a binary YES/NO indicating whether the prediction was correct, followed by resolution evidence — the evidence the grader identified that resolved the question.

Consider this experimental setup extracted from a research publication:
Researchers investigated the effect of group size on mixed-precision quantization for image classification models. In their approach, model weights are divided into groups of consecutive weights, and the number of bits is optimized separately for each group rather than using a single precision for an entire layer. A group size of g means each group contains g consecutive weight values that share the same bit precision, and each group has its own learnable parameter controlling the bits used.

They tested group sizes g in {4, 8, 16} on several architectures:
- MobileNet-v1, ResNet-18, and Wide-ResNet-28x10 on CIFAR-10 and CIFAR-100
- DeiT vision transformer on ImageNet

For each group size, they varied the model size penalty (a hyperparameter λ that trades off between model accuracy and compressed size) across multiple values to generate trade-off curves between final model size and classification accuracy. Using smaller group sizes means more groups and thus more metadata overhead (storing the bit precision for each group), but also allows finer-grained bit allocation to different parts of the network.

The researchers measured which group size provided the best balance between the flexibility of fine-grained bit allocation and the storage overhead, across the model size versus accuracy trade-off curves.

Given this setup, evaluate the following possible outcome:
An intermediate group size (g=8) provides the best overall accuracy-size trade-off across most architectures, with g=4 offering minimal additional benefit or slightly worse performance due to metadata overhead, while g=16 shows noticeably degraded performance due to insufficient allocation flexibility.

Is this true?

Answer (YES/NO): NO